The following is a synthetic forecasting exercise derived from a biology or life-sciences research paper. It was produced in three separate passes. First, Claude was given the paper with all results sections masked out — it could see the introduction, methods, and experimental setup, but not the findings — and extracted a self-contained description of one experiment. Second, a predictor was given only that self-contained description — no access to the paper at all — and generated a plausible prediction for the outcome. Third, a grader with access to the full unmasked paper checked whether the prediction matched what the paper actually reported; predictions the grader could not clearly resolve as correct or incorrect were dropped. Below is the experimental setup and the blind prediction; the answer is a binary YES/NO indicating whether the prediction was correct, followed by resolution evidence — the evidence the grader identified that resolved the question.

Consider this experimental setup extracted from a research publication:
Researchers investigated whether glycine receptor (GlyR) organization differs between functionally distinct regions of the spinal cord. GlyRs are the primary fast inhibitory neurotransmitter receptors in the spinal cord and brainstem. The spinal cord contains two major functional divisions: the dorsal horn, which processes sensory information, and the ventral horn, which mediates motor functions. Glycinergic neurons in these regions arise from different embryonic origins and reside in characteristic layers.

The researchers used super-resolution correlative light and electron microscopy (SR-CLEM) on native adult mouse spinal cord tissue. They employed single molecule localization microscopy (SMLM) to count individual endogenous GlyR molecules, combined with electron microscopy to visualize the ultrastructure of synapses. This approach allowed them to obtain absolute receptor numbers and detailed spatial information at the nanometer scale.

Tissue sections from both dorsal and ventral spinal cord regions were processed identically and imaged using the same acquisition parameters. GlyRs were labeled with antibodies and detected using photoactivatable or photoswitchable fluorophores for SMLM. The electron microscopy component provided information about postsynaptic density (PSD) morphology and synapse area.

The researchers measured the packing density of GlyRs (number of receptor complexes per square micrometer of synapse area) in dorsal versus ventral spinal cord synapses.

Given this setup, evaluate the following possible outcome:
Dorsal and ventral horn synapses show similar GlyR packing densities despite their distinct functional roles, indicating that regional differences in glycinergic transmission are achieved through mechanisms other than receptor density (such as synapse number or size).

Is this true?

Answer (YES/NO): YES